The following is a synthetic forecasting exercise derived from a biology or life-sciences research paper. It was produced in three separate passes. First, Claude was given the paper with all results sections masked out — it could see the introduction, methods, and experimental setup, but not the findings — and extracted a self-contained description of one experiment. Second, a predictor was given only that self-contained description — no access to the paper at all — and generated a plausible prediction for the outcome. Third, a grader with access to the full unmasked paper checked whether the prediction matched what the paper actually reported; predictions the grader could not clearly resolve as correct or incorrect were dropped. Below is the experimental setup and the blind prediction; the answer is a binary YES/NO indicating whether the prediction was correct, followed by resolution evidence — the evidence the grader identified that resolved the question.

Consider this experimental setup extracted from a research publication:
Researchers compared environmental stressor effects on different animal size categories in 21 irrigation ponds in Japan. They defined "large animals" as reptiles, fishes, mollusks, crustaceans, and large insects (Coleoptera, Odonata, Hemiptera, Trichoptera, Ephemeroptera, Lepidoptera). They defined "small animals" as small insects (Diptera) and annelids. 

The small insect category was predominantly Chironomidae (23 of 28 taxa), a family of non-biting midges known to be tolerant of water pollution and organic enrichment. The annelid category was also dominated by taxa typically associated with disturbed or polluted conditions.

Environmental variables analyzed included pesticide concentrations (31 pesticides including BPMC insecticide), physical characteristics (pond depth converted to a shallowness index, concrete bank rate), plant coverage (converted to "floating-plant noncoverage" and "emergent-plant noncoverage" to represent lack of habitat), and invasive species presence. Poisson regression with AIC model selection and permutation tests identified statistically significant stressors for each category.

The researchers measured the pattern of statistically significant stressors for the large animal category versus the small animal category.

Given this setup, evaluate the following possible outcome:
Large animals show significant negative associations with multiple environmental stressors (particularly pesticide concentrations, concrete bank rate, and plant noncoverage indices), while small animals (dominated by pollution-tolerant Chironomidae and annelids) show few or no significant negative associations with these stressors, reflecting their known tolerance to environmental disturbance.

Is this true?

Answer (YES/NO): NO